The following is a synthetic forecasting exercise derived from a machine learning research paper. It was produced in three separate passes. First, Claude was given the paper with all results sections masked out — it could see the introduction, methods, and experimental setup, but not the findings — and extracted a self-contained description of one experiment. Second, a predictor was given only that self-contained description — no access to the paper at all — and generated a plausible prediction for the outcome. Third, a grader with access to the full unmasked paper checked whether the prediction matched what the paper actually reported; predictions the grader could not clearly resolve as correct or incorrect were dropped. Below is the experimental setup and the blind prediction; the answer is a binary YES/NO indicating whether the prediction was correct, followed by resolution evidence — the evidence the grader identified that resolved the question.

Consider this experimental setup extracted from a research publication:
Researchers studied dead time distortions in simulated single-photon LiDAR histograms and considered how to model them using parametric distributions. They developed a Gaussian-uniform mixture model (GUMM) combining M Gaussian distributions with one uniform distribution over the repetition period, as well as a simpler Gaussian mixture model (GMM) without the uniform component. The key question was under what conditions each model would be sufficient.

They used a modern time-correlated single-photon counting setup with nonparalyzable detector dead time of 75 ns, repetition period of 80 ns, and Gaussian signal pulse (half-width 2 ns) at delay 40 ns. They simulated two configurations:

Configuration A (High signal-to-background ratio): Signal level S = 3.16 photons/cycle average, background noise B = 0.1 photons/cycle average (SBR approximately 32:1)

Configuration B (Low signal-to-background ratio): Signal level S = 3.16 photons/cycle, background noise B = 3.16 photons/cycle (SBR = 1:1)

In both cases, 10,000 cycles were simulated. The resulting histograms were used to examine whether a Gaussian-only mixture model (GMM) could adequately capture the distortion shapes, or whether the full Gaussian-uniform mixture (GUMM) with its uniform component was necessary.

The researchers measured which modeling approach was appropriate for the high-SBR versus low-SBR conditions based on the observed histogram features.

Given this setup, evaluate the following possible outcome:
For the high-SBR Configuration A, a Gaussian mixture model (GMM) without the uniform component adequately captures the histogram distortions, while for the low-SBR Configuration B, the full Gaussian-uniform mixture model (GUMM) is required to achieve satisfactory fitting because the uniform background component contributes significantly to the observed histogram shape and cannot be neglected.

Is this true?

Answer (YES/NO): YES